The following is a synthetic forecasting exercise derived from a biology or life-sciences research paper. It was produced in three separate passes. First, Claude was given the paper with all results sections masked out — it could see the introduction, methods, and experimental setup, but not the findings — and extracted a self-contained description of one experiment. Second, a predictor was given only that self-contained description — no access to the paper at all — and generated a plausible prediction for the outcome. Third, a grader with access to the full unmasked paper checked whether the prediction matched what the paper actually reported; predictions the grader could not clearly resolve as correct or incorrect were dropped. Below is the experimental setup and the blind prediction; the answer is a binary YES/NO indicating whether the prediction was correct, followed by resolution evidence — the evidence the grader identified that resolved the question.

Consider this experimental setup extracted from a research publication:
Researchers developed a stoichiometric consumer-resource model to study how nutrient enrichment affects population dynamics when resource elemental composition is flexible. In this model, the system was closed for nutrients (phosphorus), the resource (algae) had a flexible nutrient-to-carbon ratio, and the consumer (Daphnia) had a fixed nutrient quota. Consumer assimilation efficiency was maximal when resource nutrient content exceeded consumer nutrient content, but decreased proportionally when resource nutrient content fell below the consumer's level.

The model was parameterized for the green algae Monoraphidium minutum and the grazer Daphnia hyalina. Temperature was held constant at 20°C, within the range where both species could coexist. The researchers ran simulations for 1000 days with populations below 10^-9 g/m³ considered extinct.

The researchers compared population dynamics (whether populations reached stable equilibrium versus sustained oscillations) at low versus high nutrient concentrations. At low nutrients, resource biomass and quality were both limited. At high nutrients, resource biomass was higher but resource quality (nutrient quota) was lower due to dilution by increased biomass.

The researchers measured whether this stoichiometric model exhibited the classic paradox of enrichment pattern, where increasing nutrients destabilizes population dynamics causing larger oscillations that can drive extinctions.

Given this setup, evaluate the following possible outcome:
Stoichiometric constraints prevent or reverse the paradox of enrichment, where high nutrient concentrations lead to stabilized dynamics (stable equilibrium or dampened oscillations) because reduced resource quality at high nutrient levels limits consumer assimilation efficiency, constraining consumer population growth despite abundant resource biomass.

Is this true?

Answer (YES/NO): NO